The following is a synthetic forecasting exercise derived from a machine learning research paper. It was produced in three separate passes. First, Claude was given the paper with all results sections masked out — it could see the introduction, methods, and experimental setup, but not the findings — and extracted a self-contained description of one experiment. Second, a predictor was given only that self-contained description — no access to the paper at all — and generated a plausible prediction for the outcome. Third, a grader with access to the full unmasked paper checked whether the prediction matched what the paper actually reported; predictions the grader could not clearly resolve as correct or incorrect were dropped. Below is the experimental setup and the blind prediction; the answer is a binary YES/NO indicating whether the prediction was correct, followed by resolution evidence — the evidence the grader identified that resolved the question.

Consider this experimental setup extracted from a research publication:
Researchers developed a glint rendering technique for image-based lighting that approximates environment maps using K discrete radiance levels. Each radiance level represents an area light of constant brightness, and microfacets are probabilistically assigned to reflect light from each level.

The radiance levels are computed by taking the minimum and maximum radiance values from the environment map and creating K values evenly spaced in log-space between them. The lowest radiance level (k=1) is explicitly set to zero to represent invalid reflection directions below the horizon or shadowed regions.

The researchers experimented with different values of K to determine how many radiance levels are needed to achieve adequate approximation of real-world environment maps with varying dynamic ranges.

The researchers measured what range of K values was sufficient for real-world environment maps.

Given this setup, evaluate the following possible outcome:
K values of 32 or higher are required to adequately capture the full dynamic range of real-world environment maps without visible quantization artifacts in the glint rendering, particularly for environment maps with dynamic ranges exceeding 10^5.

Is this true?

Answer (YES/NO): NO